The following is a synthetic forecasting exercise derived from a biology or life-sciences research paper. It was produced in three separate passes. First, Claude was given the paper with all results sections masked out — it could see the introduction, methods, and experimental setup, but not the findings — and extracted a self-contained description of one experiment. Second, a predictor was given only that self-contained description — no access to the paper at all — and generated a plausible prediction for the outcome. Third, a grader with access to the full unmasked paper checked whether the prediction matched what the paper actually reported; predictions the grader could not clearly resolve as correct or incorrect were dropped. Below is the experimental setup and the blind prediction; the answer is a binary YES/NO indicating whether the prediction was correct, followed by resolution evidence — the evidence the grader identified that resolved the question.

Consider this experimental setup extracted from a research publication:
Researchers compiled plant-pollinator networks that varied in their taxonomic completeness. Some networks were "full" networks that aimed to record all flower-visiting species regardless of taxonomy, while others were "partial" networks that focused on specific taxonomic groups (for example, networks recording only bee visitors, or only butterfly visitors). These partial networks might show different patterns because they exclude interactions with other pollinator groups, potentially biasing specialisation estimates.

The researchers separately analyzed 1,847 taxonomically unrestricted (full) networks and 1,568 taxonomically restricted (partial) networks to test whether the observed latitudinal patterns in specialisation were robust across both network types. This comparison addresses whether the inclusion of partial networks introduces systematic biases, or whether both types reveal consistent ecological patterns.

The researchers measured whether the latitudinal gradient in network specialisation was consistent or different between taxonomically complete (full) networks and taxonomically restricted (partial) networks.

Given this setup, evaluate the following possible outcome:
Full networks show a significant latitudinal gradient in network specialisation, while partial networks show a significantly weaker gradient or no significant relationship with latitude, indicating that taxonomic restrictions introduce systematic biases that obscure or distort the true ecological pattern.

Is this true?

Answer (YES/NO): NO